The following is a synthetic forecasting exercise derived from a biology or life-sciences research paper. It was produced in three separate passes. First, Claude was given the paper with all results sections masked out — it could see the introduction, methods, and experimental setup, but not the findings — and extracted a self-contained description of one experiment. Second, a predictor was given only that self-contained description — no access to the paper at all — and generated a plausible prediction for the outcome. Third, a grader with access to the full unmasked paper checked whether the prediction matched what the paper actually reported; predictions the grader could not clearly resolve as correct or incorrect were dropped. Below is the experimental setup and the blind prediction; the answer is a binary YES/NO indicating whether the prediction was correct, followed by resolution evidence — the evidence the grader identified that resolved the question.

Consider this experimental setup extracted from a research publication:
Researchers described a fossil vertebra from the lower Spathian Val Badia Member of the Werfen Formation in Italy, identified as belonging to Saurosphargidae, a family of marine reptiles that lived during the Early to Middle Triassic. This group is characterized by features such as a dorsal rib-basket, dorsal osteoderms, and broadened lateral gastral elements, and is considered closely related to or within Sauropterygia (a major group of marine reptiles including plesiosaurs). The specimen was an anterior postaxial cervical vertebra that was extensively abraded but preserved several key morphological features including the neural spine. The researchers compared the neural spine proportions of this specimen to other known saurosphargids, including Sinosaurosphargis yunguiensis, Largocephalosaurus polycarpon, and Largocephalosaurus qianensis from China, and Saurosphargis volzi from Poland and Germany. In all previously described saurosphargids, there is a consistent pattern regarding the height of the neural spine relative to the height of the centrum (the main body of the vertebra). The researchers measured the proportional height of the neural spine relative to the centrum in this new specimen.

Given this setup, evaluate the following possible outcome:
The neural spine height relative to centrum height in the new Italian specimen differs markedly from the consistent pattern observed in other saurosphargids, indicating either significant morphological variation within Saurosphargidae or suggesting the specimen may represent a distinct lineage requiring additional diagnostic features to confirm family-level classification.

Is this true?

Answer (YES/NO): YES